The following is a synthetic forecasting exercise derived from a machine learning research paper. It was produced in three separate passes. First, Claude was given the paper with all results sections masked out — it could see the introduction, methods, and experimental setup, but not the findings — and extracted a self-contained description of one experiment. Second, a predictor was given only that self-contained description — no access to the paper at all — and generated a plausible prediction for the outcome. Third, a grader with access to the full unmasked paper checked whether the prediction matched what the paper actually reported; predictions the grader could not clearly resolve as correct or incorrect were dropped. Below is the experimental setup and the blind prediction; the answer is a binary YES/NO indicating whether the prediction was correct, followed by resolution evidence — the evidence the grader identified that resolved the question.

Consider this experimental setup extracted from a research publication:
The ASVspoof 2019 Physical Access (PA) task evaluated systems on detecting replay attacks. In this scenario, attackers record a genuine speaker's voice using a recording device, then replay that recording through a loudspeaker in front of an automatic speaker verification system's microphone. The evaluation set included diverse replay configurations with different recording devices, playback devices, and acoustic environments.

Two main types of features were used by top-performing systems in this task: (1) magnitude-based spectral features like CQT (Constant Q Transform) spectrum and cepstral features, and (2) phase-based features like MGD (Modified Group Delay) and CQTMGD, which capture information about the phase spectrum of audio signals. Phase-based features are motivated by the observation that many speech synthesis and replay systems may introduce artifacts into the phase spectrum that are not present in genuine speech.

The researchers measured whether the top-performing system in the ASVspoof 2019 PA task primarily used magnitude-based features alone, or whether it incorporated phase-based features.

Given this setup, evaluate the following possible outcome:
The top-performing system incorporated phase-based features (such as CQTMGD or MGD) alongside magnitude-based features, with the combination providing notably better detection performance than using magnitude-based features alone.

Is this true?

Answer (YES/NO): YES